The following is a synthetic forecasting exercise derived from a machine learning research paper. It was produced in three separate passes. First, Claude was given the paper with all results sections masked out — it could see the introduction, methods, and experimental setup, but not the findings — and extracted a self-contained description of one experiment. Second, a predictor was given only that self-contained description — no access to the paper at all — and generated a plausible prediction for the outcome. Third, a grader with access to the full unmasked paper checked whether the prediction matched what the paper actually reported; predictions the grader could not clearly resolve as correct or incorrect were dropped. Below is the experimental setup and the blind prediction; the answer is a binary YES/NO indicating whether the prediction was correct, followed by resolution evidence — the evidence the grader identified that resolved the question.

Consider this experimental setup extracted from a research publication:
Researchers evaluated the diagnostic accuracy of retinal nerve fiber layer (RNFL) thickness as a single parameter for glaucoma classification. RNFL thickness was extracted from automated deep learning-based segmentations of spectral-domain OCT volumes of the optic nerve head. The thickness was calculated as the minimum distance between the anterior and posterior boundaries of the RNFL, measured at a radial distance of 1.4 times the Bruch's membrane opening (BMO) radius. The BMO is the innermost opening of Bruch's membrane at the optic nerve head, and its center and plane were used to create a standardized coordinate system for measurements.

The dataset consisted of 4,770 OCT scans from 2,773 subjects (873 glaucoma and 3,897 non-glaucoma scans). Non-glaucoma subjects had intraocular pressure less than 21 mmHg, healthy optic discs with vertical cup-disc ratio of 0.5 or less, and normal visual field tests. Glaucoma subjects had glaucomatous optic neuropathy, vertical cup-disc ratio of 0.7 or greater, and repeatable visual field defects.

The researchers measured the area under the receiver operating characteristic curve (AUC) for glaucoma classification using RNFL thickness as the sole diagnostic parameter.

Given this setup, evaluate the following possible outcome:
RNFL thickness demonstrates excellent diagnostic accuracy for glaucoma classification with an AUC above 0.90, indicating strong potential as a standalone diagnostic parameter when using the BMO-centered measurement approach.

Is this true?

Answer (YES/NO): NO